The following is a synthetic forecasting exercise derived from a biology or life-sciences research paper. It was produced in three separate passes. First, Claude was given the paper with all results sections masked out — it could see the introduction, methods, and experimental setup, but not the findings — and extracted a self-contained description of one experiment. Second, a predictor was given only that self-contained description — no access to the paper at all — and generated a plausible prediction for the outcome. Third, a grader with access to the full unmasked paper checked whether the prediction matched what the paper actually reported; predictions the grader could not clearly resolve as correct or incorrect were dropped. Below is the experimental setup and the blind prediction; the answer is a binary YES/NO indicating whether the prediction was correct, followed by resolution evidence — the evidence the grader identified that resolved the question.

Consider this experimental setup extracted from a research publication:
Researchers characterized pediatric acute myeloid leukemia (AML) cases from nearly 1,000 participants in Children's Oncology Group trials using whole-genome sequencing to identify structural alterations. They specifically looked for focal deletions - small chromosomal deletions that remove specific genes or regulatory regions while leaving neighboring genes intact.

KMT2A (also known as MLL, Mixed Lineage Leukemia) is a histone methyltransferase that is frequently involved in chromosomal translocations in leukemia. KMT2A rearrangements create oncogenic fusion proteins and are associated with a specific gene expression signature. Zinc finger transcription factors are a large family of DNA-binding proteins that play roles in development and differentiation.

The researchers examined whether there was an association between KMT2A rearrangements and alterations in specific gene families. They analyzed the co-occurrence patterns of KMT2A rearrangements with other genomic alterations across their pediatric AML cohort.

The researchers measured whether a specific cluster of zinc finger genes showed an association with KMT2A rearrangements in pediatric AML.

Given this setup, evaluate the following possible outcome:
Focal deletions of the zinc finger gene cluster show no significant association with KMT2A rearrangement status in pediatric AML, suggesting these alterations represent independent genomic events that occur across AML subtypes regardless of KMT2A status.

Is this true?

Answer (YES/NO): NO